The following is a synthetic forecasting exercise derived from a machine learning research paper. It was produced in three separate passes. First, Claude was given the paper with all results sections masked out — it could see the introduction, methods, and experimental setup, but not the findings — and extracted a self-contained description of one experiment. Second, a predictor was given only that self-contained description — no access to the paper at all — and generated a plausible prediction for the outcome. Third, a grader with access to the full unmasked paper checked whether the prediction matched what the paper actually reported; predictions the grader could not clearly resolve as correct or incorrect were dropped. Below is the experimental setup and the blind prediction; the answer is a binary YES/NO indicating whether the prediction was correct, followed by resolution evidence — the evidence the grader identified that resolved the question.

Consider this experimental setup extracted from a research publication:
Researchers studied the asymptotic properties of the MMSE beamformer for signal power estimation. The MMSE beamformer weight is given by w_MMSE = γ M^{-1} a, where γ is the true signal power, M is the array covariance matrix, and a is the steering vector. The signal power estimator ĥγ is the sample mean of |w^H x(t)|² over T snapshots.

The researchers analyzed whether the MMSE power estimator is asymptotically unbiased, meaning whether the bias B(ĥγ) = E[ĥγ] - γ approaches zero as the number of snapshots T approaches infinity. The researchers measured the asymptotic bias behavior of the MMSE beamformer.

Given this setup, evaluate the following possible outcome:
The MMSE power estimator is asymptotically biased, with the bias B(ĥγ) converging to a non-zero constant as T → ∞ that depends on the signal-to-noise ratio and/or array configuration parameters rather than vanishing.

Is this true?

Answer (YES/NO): YES